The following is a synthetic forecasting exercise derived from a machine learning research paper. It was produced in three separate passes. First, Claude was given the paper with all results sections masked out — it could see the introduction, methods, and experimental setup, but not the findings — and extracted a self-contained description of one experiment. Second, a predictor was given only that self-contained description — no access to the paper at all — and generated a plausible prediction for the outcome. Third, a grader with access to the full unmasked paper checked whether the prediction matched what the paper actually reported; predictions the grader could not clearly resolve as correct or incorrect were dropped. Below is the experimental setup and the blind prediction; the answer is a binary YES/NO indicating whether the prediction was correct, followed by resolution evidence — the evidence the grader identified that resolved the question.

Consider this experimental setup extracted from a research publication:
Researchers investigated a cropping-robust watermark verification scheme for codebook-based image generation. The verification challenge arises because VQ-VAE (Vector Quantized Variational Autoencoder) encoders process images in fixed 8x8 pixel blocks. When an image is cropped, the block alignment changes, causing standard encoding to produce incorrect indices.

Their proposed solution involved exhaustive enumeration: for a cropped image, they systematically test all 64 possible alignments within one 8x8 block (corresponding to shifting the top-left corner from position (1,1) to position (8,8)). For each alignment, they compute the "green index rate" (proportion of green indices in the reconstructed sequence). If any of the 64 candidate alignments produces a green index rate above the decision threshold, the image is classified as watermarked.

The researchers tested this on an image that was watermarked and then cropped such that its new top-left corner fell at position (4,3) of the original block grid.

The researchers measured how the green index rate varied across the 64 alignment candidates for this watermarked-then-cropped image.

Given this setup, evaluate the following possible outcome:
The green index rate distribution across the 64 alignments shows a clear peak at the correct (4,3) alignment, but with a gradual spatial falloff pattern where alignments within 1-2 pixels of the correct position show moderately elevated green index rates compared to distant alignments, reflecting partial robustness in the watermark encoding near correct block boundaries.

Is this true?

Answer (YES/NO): NO